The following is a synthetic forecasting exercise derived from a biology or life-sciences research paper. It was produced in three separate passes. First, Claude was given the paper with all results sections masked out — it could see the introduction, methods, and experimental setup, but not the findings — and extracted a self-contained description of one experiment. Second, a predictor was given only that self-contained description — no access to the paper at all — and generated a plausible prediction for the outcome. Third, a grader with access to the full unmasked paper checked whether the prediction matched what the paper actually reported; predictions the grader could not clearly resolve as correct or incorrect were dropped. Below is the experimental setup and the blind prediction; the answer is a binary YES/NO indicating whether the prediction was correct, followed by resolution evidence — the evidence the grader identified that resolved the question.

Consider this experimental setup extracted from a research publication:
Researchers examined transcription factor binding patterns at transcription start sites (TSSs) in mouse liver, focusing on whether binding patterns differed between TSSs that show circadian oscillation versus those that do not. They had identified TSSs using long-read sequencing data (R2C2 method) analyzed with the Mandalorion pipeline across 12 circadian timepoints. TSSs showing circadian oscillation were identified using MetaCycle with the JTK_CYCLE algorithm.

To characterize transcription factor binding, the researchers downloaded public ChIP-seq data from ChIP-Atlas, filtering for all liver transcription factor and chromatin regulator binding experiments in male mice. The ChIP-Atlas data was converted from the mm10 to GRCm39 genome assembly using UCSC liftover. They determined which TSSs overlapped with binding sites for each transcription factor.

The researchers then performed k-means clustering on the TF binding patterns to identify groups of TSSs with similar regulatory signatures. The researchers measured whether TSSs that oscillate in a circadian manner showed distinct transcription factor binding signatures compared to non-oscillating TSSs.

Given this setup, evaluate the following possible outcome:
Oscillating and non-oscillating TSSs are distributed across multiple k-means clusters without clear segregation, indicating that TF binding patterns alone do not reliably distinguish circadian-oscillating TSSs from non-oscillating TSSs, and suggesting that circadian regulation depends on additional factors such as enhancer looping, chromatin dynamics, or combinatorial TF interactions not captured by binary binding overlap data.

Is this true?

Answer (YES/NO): NO